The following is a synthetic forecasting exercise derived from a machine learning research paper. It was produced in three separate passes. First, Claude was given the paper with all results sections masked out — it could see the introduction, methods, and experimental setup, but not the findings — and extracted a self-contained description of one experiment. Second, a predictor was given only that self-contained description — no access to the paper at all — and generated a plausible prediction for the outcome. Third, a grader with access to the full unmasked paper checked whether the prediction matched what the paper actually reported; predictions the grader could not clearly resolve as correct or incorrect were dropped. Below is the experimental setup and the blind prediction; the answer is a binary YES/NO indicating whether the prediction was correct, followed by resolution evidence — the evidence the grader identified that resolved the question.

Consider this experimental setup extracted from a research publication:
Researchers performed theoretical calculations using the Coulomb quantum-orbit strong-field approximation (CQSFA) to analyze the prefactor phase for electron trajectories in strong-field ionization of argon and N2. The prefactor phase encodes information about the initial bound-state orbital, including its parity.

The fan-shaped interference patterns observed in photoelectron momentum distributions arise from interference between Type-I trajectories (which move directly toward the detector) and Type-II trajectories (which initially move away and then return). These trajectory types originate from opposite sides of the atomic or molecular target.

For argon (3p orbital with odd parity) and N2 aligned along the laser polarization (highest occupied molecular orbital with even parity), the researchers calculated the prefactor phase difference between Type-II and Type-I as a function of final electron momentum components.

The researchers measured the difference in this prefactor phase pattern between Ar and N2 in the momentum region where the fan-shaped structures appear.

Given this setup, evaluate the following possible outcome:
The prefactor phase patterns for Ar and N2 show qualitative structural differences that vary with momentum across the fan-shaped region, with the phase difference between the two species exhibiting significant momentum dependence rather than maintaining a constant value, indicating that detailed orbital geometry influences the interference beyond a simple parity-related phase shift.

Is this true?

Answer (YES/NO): NO